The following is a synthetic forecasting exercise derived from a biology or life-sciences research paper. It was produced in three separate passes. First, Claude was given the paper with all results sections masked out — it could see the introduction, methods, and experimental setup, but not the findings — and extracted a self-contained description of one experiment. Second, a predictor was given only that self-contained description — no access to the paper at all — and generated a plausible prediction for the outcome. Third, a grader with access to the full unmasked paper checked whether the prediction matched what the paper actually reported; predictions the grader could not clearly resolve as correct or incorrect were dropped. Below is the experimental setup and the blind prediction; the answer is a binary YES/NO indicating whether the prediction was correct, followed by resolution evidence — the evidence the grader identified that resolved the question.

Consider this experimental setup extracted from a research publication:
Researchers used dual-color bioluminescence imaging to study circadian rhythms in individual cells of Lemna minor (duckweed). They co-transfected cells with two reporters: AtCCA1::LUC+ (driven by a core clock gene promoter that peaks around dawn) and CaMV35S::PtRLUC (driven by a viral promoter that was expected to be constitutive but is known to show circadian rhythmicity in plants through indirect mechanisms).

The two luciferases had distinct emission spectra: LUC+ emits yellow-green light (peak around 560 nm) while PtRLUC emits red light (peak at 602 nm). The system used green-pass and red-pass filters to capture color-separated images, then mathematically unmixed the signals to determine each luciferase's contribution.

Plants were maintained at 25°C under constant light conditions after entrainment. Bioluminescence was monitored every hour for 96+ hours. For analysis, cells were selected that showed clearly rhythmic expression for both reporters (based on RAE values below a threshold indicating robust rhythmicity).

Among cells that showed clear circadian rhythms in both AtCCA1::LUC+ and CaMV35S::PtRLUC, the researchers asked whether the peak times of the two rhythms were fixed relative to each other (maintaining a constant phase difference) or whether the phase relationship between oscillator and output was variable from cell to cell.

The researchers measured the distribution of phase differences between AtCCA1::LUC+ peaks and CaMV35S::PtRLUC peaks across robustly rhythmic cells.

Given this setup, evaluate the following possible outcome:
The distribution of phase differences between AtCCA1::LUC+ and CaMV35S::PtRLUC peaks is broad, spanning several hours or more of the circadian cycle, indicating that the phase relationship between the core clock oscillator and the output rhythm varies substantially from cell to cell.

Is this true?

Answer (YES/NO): YES